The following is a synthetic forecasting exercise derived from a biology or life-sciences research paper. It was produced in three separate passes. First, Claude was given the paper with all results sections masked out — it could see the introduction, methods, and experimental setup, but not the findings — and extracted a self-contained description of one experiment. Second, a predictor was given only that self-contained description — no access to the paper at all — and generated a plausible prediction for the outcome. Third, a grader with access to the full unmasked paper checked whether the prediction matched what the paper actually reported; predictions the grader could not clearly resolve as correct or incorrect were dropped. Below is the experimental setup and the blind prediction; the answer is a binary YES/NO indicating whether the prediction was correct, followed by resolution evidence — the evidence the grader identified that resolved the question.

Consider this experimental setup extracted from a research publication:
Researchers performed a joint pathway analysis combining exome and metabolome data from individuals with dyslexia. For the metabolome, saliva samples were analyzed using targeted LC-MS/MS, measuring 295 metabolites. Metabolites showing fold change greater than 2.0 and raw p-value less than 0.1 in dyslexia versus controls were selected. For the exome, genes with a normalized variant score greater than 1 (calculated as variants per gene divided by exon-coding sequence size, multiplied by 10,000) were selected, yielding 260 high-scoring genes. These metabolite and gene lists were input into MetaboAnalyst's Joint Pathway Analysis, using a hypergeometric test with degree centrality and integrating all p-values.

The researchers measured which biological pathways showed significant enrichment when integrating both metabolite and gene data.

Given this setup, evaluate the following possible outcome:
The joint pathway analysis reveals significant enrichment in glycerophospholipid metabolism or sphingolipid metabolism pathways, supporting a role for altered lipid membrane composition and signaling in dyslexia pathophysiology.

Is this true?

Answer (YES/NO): NO